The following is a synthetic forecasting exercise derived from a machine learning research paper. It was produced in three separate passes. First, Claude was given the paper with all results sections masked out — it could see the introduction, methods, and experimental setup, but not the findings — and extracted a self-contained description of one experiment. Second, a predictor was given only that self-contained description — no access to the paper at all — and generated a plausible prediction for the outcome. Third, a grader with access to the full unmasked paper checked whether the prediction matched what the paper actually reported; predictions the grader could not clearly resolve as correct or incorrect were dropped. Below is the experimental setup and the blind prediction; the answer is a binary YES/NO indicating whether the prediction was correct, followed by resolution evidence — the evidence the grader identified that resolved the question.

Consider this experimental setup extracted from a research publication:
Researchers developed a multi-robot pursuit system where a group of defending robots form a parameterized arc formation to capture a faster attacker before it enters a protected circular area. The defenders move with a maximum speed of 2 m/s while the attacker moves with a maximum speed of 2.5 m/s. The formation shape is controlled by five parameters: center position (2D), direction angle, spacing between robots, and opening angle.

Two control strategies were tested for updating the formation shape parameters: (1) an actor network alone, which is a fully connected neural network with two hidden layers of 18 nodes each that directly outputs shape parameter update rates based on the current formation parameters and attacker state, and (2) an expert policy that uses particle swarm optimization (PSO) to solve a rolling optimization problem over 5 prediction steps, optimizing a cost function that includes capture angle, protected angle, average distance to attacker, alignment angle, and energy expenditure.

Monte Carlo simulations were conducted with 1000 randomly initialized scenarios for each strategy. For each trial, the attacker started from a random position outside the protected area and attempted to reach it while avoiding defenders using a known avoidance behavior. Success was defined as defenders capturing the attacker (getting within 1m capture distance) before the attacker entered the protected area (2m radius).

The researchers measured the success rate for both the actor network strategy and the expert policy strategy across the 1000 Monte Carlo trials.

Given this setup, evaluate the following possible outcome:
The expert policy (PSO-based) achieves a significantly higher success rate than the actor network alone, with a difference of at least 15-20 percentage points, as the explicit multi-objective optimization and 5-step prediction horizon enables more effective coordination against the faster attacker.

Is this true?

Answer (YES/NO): NO